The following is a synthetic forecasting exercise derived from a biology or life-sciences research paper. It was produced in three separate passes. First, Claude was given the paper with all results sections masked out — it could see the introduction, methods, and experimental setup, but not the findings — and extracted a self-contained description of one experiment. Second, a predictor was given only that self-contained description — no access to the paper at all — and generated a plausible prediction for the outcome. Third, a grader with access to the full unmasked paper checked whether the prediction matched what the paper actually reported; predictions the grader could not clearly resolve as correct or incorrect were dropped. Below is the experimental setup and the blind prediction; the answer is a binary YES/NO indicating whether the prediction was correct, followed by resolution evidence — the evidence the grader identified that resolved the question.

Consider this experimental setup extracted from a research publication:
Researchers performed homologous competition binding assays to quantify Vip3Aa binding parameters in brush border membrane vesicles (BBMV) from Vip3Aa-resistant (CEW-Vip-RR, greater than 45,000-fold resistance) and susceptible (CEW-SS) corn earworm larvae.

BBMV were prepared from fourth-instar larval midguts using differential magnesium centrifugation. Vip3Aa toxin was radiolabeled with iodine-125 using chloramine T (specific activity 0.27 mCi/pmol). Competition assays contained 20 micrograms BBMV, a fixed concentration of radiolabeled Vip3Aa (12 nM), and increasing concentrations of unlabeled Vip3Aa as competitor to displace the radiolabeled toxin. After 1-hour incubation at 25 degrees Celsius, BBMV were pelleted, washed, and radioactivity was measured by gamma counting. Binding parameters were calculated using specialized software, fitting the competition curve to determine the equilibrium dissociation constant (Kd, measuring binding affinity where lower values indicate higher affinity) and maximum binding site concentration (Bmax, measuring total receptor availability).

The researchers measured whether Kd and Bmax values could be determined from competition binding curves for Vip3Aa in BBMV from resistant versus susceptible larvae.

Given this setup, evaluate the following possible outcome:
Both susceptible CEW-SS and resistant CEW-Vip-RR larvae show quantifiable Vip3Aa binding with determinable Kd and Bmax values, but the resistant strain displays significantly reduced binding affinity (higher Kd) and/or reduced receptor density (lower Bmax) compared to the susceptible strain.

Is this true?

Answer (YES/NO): YES